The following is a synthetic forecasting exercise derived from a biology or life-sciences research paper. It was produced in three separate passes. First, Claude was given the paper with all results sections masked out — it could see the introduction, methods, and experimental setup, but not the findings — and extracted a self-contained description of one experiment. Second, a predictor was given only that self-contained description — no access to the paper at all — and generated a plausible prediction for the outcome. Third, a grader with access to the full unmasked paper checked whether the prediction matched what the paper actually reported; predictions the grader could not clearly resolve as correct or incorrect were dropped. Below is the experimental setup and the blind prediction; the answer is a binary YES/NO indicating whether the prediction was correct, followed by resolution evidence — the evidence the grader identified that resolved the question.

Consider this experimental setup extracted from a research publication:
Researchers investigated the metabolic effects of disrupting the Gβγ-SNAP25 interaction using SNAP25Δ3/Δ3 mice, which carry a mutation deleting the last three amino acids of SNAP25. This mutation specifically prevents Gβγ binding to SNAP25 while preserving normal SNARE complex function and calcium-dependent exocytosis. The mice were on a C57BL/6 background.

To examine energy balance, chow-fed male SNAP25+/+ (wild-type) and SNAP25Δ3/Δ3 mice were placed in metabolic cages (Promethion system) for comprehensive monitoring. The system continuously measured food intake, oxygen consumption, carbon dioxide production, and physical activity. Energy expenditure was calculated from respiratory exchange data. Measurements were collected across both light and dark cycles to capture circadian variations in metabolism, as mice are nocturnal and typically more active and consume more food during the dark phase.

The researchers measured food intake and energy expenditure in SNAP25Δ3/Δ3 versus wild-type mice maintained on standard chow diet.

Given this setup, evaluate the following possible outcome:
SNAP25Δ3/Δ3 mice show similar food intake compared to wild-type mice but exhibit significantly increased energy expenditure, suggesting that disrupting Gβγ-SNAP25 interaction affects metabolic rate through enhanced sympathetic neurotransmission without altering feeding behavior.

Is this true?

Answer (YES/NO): NO